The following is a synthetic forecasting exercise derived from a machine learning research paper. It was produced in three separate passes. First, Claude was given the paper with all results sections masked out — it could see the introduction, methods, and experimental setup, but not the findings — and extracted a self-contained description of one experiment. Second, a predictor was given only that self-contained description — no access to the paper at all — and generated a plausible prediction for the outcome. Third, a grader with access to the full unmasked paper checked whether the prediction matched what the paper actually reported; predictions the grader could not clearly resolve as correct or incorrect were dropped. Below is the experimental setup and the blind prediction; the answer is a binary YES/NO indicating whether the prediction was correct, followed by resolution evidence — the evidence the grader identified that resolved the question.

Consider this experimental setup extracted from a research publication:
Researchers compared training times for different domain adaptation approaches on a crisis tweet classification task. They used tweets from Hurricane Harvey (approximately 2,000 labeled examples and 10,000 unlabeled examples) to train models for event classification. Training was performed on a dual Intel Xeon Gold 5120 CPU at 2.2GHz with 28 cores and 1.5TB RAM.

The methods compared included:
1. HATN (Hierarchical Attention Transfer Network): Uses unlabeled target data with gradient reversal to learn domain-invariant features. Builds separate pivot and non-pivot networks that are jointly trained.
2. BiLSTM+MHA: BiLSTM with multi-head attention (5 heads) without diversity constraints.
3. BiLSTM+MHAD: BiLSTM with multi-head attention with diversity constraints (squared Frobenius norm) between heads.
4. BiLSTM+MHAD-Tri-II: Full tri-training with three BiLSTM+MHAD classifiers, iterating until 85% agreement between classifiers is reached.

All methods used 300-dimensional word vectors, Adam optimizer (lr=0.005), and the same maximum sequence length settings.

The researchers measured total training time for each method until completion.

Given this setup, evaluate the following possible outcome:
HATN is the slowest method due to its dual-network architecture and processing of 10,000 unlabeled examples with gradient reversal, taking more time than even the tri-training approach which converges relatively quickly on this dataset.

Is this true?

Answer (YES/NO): YES